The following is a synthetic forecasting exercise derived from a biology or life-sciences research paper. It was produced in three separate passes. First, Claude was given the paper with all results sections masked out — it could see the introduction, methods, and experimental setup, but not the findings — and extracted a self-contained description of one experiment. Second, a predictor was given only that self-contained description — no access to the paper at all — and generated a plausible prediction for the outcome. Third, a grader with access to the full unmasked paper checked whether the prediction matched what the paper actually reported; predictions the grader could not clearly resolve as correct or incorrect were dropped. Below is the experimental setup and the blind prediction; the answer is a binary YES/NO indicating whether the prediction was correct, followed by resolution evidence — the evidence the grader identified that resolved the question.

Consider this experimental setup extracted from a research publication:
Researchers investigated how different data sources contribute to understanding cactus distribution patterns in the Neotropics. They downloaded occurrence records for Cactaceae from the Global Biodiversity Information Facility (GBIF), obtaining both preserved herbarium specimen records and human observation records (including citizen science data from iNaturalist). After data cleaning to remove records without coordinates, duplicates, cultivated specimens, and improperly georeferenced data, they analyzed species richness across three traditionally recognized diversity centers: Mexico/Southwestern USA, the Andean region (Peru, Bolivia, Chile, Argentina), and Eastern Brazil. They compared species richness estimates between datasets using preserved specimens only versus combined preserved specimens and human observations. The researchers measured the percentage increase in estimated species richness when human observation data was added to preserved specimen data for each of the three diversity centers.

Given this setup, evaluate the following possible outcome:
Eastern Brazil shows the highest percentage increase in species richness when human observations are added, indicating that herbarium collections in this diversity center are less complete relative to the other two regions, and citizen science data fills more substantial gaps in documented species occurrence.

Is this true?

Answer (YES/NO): NO